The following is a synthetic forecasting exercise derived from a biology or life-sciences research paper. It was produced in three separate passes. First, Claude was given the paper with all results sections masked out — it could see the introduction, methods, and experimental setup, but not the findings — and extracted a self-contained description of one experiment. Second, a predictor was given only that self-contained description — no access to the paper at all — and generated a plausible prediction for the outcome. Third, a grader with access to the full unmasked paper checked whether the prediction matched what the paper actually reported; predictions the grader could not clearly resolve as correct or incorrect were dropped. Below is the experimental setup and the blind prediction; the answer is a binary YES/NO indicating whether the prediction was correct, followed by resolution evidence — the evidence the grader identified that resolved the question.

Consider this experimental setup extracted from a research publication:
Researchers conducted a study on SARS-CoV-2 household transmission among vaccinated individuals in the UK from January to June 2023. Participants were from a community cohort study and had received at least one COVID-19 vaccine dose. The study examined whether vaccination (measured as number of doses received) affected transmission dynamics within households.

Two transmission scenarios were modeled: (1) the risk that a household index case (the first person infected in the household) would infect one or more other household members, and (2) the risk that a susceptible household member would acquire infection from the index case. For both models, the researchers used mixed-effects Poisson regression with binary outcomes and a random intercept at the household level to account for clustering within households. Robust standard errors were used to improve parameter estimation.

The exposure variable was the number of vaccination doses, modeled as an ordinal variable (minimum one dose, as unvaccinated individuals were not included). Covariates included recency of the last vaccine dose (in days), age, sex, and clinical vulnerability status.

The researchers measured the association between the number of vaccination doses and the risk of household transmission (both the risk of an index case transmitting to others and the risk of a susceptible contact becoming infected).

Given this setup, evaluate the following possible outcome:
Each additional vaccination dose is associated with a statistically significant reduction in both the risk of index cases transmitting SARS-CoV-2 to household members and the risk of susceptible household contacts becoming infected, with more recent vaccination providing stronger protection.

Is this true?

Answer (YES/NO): NO